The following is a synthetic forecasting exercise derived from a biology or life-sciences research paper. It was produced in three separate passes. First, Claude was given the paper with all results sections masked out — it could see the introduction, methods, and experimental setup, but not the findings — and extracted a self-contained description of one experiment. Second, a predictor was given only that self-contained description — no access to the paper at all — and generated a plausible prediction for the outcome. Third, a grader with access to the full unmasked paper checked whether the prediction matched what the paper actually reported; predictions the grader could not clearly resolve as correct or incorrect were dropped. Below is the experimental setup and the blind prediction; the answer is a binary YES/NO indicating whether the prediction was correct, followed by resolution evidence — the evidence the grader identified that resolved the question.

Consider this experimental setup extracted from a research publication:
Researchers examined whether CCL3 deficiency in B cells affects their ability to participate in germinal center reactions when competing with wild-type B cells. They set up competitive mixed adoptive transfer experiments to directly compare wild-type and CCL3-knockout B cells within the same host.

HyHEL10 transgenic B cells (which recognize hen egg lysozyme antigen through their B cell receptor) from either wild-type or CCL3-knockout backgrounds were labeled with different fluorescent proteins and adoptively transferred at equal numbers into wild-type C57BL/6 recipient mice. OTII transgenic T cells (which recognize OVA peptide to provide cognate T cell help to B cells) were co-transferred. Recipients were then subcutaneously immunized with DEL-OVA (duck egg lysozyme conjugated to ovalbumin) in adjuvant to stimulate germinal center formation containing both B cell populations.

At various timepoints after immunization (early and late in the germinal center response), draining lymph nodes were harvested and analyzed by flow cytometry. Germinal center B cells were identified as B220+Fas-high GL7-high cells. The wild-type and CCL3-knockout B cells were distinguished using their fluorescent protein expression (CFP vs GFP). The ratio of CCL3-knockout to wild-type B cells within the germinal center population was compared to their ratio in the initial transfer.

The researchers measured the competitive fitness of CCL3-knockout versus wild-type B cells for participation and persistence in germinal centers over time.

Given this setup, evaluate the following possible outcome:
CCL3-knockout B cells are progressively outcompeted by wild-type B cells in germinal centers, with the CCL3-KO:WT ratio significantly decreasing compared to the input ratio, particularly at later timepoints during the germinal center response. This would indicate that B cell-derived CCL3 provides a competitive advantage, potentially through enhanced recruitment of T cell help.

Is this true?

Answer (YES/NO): YES